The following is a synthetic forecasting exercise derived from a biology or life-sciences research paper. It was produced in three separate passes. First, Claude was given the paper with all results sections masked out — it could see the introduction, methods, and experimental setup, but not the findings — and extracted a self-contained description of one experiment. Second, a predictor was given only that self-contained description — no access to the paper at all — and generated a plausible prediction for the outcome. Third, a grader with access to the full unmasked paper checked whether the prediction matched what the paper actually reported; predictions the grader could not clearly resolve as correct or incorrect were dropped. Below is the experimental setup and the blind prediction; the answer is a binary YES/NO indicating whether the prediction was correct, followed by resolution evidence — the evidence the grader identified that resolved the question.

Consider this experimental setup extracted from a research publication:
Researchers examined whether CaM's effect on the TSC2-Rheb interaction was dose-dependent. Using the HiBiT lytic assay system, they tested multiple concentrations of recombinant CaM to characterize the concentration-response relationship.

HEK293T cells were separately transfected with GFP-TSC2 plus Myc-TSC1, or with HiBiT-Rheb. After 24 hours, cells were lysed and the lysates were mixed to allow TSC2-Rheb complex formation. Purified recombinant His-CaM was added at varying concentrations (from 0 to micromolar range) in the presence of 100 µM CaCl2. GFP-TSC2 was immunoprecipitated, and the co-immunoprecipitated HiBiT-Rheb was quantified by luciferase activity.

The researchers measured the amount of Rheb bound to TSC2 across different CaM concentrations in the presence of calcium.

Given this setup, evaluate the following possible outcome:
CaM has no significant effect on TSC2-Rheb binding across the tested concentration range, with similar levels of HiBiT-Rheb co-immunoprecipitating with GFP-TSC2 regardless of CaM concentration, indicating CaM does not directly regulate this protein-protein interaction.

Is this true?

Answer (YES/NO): NO